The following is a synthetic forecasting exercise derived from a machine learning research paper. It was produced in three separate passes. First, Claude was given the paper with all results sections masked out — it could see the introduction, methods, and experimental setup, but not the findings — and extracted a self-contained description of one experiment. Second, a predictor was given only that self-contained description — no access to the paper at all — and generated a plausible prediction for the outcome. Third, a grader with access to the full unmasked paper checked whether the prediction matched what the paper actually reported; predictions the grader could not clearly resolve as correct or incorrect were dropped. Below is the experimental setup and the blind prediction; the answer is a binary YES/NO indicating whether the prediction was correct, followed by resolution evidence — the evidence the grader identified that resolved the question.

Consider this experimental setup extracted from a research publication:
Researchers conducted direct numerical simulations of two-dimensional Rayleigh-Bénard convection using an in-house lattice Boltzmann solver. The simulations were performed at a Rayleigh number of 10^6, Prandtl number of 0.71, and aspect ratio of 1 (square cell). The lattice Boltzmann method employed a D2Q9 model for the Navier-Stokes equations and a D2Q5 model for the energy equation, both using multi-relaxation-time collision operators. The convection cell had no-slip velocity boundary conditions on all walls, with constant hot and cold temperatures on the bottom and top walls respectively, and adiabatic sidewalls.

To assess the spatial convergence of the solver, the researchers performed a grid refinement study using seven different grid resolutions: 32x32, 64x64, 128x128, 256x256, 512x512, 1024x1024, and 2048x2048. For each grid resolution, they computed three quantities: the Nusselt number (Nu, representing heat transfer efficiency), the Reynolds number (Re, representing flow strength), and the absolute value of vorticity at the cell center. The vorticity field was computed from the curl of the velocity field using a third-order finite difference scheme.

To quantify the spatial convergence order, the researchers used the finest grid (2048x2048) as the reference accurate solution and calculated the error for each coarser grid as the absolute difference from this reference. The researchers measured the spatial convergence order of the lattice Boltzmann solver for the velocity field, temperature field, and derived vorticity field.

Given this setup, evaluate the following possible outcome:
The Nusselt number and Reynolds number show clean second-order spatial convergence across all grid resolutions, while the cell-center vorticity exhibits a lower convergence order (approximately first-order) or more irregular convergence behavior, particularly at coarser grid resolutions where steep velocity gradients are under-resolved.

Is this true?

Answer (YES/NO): NO